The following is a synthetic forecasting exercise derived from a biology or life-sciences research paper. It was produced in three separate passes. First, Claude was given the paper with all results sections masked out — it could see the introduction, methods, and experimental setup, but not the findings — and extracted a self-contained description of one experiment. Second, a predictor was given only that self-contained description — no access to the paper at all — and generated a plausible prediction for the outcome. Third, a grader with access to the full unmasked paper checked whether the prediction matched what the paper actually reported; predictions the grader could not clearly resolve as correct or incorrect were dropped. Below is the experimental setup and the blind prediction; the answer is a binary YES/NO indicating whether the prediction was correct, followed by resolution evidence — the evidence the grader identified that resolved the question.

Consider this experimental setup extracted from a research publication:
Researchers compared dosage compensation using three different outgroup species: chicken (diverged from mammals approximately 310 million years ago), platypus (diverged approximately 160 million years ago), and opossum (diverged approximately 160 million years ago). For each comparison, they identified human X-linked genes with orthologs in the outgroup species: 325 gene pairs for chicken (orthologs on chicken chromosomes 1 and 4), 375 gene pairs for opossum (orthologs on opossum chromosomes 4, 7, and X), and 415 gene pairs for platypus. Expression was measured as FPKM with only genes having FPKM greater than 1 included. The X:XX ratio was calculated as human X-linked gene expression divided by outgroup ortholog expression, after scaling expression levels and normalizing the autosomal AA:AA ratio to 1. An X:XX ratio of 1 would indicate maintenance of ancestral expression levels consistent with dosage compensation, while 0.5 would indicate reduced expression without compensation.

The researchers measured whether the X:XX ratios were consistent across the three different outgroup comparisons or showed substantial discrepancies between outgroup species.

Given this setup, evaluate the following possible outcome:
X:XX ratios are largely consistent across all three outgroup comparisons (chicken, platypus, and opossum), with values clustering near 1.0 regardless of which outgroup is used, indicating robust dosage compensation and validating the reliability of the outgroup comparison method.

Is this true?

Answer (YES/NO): NO